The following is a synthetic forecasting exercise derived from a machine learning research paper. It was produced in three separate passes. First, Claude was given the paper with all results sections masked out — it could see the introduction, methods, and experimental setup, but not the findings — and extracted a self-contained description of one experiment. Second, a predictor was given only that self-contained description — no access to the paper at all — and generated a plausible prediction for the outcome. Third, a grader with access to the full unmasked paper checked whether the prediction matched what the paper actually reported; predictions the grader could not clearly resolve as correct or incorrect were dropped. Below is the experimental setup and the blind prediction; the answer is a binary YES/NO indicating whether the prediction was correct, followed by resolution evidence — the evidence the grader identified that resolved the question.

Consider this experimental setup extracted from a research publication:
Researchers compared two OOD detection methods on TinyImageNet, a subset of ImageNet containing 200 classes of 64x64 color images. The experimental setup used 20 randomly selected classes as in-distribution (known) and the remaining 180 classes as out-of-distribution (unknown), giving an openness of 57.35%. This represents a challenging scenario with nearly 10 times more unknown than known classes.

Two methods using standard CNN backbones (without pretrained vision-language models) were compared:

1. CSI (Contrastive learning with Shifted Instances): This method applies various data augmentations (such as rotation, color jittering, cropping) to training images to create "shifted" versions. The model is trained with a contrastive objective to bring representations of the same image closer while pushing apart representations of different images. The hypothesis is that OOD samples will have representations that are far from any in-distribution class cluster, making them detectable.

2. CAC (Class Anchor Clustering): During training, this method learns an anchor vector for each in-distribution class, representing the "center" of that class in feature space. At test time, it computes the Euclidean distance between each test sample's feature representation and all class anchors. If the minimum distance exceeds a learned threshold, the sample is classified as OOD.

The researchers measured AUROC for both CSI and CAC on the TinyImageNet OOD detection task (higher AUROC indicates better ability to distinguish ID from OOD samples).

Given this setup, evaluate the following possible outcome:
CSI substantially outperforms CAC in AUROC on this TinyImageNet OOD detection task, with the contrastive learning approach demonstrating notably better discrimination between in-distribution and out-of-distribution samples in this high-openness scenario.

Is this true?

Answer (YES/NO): NO